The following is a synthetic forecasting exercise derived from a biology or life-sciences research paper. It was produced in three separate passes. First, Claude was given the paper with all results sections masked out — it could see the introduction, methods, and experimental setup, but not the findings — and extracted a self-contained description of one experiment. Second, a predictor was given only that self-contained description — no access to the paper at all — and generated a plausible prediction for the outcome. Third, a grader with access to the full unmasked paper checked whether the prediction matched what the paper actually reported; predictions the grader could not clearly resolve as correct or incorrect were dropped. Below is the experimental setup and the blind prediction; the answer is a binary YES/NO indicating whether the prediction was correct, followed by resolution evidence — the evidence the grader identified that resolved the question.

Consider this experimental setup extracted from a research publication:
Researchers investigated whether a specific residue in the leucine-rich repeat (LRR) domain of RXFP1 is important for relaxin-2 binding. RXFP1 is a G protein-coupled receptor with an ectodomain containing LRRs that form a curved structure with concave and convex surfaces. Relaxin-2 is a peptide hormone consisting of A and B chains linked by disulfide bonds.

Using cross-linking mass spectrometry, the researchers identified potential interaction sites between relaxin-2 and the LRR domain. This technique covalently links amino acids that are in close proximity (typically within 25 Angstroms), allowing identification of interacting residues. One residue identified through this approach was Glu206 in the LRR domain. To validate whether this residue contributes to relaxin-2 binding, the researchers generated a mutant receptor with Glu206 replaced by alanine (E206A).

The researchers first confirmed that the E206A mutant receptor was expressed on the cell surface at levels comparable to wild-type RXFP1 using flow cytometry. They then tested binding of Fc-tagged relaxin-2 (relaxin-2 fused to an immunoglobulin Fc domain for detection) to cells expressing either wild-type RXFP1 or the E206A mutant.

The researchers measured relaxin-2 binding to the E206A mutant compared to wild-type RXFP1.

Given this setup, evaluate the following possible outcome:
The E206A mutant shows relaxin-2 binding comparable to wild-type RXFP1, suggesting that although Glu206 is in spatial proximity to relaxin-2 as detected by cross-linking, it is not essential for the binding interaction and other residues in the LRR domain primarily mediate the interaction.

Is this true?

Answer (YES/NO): NO